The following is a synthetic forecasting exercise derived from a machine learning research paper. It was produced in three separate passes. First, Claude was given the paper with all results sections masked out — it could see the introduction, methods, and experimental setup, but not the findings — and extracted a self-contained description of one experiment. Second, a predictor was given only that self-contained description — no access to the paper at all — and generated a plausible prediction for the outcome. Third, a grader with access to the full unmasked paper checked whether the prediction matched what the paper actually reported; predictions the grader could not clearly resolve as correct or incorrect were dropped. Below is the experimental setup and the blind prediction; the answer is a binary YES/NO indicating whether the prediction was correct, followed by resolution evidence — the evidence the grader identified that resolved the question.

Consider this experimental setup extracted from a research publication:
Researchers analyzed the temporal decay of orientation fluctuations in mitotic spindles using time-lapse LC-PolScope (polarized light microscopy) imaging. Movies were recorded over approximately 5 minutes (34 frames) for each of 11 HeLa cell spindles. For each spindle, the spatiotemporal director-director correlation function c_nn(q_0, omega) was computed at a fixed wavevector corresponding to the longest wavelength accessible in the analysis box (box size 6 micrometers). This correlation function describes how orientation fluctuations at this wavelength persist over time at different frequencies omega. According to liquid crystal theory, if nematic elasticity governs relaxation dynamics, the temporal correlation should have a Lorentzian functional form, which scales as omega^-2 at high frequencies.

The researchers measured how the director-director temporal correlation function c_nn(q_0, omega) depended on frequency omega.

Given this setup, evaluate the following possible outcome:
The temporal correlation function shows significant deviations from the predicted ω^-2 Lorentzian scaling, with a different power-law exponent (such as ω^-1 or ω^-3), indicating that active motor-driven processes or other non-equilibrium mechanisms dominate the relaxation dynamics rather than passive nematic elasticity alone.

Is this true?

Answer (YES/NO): NO